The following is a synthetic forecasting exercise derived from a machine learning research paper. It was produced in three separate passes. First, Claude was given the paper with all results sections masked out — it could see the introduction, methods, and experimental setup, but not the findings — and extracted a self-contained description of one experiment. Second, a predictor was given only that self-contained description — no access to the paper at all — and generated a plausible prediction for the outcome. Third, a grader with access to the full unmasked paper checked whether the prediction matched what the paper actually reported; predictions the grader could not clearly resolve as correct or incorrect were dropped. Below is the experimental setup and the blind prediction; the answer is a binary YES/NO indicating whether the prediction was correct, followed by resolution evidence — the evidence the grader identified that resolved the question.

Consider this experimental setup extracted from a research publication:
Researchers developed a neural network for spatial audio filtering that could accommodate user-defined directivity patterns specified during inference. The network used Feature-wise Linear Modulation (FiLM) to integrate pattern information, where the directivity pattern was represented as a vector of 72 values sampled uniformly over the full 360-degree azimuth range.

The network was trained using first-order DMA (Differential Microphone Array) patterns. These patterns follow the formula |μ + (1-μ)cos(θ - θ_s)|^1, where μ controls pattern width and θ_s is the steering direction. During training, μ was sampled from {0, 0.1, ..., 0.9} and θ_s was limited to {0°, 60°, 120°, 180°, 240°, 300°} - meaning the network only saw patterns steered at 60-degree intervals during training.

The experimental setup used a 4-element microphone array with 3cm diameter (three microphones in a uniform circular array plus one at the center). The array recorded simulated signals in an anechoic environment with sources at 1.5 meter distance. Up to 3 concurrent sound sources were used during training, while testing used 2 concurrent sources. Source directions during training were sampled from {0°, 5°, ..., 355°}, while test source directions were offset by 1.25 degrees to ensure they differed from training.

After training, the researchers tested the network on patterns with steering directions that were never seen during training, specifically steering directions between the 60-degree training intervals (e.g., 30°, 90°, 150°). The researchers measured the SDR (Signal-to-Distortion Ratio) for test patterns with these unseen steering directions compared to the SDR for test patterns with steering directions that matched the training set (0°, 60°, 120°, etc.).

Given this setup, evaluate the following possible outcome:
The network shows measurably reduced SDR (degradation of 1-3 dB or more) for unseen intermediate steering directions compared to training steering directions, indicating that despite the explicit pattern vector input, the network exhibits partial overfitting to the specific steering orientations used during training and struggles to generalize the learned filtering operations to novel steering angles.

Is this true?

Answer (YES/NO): NO